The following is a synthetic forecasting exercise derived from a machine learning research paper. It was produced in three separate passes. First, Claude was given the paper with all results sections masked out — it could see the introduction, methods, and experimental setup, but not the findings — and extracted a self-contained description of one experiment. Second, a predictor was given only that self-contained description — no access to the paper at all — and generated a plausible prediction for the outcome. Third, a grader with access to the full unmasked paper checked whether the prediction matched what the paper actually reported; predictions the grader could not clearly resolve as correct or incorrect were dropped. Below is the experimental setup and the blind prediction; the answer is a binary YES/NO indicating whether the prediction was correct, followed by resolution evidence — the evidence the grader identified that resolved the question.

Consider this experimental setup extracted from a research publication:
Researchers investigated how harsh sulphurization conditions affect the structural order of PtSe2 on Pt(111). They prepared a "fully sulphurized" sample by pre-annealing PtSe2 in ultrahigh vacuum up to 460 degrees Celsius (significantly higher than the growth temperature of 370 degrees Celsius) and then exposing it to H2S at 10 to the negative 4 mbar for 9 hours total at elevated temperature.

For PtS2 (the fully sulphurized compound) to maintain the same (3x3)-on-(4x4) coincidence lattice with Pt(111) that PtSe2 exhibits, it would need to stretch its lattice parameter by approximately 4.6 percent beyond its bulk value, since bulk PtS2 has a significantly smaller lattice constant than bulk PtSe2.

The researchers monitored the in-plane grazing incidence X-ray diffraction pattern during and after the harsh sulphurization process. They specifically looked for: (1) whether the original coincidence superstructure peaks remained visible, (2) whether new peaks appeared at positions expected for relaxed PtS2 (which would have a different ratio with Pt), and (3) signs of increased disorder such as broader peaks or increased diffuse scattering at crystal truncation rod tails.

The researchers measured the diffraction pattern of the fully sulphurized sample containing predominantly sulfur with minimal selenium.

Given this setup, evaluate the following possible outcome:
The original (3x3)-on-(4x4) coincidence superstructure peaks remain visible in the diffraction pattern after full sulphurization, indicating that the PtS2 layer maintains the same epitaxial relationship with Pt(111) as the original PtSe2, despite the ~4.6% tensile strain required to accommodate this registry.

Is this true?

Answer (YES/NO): YES